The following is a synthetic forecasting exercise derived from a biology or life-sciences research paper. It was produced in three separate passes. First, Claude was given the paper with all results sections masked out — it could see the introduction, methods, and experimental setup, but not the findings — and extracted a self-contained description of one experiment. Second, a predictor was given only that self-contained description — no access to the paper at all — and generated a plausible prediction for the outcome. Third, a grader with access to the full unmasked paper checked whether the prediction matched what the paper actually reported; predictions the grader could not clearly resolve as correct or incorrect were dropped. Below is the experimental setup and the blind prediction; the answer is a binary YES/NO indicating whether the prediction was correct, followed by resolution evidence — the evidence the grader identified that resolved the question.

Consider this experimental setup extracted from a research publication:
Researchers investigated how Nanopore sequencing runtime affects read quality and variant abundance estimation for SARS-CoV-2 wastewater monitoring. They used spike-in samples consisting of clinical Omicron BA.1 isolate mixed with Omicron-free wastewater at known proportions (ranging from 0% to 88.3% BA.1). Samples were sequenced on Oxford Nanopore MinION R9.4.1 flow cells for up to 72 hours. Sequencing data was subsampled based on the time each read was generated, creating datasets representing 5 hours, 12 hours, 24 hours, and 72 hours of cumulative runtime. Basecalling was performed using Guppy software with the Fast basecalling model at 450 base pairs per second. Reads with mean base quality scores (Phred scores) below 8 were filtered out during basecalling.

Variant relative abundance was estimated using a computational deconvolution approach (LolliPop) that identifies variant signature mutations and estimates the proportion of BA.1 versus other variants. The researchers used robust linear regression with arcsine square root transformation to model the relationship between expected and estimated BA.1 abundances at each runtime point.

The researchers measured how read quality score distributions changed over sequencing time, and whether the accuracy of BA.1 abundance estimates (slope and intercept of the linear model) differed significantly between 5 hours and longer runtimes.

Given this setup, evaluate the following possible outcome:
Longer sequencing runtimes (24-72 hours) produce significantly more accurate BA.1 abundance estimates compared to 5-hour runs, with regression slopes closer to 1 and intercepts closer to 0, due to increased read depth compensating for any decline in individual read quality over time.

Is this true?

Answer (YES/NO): NO